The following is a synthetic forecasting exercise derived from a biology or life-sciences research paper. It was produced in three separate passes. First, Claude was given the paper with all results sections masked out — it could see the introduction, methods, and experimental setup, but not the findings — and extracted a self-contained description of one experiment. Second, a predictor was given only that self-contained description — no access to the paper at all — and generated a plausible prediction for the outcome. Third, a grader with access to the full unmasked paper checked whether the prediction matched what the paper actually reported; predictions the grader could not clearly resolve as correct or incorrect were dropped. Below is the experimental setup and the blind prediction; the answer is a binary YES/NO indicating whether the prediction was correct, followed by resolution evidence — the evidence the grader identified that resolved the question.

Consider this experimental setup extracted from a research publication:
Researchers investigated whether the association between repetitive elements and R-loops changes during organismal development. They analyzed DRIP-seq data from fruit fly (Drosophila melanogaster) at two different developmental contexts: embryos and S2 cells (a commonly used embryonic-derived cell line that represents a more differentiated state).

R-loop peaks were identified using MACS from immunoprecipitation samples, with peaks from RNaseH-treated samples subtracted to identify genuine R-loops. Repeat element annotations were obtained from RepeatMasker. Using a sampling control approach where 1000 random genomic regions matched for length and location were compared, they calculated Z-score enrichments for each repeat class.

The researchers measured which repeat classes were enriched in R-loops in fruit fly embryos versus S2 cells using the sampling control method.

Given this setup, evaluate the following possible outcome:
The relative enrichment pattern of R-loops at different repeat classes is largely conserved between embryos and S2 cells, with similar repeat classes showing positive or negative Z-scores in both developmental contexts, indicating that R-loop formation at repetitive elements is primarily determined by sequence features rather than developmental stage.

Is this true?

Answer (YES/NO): NO